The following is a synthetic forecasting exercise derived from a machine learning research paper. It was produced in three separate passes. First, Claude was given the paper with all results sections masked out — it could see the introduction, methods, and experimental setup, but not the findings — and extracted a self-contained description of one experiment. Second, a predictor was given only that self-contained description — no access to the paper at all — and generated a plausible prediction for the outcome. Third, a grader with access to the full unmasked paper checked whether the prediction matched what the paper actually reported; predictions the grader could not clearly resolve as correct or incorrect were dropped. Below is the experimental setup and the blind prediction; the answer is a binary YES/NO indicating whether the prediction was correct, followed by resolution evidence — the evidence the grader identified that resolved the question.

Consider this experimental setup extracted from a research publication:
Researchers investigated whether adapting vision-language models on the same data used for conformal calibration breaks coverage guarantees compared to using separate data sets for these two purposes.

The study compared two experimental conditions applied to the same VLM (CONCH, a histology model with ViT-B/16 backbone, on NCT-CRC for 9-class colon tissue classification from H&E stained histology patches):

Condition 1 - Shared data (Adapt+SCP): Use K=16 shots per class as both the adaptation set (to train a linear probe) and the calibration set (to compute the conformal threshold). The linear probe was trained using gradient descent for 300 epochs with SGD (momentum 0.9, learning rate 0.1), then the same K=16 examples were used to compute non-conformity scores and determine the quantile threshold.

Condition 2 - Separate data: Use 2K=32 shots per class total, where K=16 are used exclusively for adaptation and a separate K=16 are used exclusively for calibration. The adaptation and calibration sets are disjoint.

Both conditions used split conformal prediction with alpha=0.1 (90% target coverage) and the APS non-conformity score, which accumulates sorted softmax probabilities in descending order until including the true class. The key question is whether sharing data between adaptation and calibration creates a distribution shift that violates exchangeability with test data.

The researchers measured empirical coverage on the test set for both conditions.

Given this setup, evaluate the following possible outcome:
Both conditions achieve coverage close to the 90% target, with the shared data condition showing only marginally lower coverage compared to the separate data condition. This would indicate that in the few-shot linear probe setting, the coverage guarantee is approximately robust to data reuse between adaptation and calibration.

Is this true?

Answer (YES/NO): NO